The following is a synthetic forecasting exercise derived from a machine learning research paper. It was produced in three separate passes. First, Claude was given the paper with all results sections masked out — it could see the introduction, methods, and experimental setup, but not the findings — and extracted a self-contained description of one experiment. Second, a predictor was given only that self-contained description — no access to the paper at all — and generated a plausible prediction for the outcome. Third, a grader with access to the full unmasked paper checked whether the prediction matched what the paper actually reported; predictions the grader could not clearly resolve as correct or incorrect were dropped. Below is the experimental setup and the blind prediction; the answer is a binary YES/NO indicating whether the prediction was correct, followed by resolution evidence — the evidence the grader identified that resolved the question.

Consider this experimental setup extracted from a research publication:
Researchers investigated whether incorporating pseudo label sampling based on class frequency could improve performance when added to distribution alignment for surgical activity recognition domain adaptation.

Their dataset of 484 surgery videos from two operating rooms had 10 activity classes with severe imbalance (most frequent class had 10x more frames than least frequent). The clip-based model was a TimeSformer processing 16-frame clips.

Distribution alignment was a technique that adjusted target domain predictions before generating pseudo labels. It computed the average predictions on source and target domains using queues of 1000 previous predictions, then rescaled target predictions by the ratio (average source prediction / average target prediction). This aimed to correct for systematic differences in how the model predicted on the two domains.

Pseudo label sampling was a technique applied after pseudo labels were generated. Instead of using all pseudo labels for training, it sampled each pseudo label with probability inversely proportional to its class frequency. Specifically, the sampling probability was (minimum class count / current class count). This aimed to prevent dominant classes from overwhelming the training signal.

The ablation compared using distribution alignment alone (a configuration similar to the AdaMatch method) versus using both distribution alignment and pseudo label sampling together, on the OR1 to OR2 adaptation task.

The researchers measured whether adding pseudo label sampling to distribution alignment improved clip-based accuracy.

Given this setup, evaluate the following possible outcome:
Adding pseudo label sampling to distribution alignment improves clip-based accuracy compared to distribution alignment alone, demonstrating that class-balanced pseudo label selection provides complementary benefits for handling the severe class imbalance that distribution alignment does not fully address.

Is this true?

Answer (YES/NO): YES